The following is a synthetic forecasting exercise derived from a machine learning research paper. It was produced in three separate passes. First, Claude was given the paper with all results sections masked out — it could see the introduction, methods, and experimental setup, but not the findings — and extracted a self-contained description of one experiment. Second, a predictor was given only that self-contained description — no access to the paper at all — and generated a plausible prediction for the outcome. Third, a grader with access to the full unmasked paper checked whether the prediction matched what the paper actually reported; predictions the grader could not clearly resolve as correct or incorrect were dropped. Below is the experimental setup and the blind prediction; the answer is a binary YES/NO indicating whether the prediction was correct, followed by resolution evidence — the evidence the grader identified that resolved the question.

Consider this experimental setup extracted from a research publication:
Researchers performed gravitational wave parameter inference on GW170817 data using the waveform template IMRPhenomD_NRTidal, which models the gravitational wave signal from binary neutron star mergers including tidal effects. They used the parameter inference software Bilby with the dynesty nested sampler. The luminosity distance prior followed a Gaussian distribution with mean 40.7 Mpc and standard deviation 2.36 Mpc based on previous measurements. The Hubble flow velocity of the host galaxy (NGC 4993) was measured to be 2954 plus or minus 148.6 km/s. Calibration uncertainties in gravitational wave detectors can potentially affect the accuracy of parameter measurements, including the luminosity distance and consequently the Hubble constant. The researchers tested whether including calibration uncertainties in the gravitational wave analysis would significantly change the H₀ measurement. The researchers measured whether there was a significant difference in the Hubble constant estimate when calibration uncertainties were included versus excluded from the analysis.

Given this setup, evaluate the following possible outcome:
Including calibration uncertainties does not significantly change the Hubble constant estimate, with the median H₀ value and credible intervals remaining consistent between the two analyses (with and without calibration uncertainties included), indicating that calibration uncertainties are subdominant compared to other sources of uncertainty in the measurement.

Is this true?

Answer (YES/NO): YES